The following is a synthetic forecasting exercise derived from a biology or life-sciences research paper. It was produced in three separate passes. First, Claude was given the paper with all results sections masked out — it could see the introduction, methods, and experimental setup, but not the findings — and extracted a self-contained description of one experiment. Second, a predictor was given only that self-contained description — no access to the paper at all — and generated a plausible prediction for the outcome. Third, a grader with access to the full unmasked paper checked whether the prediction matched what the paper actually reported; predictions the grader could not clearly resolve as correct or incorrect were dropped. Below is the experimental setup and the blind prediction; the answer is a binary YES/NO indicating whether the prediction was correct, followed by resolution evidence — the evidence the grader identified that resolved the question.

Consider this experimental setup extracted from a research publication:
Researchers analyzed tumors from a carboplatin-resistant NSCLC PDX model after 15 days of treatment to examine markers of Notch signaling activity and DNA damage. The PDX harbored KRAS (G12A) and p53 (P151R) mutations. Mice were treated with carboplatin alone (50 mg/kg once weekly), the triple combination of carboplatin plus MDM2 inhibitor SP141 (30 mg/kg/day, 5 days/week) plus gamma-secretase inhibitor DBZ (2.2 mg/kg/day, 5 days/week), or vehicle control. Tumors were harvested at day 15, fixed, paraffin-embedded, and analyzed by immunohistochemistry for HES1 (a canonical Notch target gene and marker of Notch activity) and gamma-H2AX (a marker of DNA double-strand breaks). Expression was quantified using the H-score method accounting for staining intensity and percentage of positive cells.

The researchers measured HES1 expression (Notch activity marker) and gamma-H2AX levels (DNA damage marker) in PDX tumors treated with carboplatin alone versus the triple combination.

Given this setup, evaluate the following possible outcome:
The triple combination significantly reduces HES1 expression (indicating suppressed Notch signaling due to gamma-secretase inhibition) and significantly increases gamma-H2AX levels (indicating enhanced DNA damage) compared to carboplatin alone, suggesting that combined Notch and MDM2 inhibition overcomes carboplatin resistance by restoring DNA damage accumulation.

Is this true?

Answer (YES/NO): NO